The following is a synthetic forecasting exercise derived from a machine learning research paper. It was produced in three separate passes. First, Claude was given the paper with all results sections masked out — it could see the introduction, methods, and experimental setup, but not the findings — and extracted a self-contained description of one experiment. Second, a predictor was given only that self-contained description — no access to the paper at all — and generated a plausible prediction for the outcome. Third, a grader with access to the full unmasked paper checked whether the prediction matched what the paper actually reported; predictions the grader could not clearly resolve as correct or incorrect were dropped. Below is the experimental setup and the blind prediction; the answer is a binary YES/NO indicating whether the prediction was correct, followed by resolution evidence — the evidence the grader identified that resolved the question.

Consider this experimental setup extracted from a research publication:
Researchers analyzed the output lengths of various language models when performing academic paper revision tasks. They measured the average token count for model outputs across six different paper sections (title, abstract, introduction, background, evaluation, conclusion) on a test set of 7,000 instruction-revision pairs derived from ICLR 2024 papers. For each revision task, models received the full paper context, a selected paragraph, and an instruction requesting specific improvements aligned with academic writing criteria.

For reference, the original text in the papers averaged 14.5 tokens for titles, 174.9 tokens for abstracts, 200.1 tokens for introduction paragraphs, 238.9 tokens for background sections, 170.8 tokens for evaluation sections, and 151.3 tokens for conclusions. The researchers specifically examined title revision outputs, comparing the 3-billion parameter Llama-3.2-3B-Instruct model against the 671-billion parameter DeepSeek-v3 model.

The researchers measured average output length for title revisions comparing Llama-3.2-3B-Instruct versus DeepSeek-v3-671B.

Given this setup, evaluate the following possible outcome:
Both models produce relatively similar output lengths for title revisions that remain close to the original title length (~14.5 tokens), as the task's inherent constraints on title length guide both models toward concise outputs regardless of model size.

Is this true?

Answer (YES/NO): NO